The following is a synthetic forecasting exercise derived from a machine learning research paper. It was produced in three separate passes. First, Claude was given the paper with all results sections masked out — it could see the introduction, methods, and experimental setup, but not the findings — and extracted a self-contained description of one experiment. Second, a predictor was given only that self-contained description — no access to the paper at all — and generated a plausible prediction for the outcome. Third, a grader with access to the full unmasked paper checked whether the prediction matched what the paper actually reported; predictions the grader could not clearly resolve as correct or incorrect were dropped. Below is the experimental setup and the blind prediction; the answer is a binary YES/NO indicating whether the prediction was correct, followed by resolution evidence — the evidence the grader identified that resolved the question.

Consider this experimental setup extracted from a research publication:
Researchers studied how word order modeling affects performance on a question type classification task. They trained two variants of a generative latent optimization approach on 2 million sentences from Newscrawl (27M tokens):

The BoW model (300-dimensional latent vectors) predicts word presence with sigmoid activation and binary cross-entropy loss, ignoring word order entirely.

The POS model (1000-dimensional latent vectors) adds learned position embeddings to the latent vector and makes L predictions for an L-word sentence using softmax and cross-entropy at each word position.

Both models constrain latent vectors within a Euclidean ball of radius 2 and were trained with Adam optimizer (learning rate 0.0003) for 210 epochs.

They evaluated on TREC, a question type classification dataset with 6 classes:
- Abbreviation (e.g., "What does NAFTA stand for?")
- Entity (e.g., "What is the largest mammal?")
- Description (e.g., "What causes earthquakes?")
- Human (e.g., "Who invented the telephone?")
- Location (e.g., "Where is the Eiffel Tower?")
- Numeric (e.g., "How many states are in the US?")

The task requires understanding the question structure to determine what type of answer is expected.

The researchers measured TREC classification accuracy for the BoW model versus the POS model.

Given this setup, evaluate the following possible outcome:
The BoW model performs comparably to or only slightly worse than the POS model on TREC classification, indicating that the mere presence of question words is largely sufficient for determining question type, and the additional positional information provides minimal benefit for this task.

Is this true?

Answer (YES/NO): NO